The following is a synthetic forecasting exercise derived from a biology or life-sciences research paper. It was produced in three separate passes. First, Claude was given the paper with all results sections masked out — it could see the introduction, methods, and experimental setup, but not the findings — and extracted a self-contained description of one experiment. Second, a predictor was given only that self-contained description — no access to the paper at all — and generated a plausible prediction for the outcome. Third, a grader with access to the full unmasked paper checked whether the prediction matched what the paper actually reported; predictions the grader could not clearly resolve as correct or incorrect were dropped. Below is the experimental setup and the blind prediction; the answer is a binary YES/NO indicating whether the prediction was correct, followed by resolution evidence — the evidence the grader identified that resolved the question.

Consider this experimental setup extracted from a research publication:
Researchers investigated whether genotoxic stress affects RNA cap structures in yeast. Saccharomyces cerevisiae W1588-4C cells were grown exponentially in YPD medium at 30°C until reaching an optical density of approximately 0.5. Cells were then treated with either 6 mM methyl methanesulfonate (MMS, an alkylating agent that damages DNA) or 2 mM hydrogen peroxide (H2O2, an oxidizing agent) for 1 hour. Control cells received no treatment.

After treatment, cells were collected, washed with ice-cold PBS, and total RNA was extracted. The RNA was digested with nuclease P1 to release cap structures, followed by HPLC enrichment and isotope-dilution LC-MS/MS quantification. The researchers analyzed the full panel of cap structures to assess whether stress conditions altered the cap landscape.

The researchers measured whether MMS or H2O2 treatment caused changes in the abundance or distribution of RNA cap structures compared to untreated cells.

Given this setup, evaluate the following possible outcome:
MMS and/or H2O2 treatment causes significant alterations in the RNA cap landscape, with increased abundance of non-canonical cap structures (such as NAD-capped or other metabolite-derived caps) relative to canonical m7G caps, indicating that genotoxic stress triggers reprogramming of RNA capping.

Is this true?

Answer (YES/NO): NO